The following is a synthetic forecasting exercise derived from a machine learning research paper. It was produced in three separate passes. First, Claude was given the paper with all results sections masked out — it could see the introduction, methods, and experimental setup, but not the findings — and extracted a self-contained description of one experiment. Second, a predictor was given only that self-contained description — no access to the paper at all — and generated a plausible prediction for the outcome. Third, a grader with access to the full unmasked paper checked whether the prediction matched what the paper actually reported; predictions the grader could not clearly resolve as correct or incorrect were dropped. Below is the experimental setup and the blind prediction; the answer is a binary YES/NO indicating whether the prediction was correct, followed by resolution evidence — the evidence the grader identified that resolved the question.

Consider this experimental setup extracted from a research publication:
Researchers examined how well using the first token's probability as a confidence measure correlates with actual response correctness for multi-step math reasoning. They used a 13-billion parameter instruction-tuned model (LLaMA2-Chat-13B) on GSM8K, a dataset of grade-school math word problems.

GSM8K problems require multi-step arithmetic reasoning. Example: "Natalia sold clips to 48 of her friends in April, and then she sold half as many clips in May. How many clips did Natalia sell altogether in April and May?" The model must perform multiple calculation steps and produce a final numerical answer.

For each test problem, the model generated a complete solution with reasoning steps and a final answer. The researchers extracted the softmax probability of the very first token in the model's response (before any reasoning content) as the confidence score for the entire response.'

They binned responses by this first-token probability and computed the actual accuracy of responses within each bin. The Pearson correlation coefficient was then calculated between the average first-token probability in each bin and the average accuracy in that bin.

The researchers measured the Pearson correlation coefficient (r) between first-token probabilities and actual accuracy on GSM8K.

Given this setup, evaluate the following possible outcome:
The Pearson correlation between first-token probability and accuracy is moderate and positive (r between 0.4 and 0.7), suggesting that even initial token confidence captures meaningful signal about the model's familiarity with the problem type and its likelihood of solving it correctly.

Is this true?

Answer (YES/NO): NO